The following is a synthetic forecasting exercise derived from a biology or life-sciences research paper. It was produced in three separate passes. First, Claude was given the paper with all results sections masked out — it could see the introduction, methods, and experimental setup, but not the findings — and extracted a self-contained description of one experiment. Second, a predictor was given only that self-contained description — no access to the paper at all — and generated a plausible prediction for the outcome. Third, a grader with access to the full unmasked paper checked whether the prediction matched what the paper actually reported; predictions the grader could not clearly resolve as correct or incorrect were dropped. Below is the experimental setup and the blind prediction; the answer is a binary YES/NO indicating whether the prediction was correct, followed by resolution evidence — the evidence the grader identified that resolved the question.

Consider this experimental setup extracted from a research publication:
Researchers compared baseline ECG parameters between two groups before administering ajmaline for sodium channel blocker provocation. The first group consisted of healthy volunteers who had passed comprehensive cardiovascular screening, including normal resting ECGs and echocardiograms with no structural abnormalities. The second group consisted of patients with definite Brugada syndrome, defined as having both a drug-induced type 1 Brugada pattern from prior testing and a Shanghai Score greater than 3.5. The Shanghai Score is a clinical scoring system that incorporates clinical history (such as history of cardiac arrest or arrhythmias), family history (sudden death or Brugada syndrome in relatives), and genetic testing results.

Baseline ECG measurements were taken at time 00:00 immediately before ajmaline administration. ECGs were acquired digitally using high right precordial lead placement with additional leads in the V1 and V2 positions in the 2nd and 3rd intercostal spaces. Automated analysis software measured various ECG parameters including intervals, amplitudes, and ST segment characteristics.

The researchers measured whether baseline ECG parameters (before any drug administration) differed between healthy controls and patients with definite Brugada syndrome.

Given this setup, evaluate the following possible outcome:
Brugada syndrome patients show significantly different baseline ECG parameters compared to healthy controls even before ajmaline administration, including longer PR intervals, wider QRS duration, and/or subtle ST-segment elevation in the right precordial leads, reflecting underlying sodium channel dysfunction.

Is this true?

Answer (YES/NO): YES